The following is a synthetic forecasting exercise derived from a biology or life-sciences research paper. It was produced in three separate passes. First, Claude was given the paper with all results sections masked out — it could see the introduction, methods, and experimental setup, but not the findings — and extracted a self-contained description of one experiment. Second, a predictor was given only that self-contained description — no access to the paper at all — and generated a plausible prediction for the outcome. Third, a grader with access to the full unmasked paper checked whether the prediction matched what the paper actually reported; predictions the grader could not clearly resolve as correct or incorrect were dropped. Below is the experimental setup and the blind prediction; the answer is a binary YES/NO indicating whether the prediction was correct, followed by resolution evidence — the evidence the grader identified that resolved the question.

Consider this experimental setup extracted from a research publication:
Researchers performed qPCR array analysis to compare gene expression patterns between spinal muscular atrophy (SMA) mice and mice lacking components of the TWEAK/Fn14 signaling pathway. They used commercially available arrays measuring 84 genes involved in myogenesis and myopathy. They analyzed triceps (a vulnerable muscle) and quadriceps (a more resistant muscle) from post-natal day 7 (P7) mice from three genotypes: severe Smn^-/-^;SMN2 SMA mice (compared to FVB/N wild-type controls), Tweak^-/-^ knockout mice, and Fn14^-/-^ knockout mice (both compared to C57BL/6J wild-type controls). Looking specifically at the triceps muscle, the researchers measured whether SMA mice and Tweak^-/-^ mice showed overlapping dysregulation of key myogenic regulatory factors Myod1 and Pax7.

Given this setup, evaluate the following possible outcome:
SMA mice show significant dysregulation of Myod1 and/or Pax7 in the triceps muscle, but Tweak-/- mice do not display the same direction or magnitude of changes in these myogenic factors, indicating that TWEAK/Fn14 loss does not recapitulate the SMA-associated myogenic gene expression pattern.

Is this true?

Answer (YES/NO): NO